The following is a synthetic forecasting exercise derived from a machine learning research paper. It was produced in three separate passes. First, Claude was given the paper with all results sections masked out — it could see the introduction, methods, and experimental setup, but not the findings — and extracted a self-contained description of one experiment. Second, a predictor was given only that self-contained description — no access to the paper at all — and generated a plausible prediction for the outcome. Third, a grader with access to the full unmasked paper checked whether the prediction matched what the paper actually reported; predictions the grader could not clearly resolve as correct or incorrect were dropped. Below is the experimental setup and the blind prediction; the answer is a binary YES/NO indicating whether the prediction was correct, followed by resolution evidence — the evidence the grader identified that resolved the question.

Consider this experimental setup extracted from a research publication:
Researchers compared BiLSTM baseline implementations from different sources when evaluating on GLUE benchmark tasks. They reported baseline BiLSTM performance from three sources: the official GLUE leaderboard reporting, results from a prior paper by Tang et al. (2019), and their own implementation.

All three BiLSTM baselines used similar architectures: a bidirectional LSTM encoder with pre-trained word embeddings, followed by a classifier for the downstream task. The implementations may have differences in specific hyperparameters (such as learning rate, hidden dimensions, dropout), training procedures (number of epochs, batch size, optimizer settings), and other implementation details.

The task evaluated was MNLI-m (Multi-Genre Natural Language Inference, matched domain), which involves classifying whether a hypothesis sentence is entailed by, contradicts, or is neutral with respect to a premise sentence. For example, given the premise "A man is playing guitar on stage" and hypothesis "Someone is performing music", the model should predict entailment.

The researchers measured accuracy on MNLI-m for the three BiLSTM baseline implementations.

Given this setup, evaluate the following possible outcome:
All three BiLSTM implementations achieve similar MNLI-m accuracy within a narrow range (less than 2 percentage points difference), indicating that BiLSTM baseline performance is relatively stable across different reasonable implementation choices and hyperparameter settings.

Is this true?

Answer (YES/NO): NO